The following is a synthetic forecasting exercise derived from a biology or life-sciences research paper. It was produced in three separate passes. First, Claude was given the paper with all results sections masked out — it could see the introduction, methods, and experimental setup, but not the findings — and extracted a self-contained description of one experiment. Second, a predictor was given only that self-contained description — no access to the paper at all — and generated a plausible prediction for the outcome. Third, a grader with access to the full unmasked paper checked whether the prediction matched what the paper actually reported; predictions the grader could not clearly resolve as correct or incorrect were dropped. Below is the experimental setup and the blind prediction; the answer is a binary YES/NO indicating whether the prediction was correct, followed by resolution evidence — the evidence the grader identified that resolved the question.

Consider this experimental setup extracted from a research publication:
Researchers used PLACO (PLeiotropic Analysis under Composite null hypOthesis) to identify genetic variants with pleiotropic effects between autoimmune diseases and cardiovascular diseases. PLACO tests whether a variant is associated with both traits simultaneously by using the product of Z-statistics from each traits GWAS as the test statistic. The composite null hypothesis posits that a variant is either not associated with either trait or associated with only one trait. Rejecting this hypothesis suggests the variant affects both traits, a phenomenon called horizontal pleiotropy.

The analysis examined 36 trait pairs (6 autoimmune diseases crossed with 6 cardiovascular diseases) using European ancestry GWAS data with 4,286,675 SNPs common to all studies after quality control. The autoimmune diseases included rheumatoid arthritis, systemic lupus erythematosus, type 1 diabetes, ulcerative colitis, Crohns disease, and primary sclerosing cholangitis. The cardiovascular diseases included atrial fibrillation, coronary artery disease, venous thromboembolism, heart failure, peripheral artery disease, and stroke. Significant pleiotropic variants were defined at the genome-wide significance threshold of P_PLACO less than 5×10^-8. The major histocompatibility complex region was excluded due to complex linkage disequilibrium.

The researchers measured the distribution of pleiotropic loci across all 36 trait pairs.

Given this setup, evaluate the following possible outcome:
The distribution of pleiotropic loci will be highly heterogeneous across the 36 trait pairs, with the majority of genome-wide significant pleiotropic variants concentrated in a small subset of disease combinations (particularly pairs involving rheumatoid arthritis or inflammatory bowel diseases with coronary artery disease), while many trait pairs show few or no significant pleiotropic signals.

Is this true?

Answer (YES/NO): NO